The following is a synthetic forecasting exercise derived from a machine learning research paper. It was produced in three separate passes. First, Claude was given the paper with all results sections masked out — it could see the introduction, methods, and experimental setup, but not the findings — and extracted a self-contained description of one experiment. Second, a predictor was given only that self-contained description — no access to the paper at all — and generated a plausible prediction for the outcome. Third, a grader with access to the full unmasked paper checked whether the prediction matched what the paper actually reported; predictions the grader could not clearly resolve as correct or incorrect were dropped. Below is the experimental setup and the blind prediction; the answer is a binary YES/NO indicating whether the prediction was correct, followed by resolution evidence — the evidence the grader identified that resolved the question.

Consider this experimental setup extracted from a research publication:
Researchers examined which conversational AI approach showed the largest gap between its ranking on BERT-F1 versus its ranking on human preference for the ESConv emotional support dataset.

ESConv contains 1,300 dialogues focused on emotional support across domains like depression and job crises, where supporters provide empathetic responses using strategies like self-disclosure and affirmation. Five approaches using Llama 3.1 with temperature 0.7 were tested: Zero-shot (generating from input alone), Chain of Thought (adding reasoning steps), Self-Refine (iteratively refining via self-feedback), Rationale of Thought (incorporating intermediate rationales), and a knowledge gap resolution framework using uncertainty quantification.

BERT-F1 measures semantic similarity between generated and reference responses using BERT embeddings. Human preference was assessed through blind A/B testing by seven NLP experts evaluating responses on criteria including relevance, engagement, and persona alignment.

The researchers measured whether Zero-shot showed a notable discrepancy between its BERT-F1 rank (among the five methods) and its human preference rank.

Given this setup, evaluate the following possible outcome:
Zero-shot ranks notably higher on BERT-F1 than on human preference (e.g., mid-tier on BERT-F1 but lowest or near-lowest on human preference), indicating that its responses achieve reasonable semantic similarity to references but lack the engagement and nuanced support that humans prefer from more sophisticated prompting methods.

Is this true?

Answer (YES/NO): NO